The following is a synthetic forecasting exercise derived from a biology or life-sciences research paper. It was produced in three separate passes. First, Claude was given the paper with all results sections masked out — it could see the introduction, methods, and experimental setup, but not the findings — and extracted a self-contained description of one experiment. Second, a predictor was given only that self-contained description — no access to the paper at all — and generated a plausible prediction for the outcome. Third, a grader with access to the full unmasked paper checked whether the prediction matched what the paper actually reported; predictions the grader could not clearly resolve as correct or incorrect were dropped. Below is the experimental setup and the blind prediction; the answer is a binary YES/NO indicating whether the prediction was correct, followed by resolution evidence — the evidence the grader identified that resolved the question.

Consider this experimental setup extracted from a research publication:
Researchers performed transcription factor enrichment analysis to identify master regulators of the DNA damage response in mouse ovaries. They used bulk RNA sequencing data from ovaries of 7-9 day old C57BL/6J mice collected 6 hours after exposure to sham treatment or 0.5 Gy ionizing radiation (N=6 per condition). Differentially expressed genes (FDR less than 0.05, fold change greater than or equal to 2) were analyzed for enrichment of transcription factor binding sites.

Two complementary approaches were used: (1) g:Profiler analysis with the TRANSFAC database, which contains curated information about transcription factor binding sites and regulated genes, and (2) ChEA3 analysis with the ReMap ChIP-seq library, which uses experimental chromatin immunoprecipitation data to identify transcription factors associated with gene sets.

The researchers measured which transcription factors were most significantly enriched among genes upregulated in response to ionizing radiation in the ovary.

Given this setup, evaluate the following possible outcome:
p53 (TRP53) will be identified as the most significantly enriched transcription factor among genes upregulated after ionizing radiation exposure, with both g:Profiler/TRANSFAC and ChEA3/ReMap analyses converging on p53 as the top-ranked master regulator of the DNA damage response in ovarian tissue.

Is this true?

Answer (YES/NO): NO